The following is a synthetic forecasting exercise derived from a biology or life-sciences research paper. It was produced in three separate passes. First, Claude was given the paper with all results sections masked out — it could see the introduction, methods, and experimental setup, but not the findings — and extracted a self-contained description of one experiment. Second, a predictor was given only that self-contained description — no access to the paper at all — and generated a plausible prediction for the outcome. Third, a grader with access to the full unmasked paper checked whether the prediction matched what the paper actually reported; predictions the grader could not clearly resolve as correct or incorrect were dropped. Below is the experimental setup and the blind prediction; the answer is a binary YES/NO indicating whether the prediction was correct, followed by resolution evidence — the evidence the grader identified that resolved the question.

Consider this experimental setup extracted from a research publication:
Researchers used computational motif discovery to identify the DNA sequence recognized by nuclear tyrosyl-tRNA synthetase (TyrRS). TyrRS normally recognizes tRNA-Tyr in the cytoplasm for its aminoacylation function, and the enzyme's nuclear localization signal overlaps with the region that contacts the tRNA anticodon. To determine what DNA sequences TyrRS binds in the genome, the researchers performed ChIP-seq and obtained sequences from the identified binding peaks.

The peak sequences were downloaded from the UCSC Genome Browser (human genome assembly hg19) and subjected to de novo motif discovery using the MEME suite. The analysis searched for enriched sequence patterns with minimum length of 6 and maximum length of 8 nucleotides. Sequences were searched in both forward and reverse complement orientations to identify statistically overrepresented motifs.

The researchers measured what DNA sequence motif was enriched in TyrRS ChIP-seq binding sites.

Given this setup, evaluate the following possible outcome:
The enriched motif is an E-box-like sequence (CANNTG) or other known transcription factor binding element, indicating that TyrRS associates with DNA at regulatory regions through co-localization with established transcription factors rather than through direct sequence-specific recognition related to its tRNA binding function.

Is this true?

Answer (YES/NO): NO